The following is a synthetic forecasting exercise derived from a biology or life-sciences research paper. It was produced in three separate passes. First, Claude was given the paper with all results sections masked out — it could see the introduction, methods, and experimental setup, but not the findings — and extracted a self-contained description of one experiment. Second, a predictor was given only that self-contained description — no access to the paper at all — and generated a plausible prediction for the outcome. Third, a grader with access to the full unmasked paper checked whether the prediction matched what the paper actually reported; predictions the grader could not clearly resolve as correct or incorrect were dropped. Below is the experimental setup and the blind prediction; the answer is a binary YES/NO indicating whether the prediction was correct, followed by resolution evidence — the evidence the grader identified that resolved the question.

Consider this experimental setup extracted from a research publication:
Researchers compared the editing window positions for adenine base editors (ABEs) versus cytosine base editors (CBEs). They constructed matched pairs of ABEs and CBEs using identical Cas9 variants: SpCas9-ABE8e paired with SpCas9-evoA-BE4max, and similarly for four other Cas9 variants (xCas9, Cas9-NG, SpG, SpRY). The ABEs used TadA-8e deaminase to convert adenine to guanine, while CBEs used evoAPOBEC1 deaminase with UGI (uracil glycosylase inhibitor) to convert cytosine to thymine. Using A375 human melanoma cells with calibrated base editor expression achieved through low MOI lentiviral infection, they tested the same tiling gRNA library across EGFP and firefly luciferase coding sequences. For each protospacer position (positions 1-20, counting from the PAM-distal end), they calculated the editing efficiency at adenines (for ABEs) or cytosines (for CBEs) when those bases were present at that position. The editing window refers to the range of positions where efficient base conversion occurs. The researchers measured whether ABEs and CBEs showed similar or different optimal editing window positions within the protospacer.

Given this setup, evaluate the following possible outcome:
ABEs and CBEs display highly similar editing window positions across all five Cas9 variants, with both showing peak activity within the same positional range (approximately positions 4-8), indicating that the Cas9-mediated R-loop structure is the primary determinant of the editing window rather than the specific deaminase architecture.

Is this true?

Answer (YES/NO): NO